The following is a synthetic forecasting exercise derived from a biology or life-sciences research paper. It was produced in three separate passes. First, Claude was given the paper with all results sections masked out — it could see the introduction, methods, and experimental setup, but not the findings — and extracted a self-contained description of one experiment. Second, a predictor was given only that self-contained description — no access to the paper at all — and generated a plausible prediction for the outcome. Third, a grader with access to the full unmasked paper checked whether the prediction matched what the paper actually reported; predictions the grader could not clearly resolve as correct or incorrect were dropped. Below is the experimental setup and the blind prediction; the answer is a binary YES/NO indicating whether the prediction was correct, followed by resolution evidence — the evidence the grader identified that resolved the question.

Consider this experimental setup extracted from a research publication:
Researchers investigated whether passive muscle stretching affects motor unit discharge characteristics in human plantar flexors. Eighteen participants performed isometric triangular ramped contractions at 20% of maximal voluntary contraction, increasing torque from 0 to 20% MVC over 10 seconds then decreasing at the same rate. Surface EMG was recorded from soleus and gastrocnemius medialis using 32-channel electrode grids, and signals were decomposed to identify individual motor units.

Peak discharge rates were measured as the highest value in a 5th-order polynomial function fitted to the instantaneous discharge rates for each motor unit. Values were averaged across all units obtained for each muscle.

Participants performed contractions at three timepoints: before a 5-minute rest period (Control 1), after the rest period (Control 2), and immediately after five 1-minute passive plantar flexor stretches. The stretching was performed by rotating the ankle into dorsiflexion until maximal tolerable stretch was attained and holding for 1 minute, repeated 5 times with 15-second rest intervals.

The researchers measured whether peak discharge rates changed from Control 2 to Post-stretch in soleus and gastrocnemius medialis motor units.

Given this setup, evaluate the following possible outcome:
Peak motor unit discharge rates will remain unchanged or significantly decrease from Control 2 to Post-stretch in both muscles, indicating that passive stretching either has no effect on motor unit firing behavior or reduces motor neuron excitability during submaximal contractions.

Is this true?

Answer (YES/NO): YES